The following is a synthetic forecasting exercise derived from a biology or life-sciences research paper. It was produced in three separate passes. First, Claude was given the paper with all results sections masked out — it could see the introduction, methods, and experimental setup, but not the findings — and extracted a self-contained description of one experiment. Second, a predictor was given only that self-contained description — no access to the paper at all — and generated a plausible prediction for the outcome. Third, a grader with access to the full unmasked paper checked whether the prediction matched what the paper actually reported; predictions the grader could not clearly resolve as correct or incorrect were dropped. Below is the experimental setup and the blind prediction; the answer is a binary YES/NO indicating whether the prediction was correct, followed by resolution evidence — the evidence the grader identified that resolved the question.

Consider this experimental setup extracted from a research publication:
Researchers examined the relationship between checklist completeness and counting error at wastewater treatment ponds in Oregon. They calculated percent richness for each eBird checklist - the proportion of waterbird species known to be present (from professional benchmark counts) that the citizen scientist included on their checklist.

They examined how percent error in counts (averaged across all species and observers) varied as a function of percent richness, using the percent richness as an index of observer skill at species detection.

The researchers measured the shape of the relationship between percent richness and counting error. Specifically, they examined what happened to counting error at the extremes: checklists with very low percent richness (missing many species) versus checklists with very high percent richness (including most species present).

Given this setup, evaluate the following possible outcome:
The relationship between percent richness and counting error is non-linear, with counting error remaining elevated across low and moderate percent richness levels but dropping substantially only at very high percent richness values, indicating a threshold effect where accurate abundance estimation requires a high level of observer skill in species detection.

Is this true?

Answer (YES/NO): NO